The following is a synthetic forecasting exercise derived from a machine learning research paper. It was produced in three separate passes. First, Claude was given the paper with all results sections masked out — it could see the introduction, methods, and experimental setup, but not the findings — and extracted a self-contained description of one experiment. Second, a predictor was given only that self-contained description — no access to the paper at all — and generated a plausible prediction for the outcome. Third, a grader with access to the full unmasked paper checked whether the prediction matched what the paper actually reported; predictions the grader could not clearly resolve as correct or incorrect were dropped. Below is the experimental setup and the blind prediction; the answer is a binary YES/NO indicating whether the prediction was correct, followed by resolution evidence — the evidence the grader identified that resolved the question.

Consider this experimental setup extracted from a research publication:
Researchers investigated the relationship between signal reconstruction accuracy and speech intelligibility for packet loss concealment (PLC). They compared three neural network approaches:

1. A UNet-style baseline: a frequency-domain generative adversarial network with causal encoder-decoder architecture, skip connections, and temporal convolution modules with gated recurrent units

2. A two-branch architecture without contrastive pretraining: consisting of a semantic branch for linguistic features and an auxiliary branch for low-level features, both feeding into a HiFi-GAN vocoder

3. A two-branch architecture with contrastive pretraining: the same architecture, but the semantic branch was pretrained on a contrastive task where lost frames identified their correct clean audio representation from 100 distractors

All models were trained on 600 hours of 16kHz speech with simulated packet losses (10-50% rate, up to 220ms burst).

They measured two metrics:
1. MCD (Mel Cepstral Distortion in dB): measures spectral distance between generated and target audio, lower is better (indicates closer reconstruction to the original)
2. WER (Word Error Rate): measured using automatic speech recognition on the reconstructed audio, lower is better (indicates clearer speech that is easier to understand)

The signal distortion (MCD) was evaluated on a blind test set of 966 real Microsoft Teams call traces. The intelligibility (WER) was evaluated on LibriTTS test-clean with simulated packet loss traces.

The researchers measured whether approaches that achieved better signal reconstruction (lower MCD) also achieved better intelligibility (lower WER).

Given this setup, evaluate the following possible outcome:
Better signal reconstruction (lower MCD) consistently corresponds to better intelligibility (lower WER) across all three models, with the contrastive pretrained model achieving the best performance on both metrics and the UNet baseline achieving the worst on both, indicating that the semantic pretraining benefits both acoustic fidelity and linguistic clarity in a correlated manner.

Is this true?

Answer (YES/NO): NO